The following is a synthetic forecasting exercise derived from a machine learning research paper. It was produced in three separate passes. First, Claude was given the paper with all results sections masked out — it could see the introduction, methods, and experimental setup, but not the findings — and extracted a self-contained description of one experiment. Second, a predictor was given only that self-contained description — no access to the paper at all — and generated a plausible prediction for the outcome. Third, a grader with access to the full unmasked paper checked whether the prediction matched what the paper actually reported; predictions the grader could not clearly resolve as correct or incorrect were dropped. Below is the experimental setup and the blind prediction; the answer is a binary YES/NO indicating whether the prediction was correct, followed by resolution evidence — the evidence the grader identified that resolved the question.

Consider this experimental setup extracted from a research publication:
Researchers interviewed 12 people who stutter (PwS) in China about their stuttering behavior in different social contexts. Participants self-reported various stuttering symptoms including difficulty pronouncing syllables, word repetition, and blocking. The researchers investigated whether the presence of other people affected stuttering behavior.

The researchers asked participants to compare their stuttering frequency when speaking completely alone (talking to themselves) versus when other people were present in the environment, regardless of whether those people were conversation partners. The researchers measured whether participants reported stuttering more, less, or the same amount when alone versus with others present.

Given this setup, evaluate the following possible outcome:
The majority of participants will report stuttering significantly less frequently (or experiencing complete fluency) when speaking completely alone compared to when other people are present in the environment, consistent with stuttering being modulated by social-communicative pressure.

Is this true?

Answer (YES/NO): YES